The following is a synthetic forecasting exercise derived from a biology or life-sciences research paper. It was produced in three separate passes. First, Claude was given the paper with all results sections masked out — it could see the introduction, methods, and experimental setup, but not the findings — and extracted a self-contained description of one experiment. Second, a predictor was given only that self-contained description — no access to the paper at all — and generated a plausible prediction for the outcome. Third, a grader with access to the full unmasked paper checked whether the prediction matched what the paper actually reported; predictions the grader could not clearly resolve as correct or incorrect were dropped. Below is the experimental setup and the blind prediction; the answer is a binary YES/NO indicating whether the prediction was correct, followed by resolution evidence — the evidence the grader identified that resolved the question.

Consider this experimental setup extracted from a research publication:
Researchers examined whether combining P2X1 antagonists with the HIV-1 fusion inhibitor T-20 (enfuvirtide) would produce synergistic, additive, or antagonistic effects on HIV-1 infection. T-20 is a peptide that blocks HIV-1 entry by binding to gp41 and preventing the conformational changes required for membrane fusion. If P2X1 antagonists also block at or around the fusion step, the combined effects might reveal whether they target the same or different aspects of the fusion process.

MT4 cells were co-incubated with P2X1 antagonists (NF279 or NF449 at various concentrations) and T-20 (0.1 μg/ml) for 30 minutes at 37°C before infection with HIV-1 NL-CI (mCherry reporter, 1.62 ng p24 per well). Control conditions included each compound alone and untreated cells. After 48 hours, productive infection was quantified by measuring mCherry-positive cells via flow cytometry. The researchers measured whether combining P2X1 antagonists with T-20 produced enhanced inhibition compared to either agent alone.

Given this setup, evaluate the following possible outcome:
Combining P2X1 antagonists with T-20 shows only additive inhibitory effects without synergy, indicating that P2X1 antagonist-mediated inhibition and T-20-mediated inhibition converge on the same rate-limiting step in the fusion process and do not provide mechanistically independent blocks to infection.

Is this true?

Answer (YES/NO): NO